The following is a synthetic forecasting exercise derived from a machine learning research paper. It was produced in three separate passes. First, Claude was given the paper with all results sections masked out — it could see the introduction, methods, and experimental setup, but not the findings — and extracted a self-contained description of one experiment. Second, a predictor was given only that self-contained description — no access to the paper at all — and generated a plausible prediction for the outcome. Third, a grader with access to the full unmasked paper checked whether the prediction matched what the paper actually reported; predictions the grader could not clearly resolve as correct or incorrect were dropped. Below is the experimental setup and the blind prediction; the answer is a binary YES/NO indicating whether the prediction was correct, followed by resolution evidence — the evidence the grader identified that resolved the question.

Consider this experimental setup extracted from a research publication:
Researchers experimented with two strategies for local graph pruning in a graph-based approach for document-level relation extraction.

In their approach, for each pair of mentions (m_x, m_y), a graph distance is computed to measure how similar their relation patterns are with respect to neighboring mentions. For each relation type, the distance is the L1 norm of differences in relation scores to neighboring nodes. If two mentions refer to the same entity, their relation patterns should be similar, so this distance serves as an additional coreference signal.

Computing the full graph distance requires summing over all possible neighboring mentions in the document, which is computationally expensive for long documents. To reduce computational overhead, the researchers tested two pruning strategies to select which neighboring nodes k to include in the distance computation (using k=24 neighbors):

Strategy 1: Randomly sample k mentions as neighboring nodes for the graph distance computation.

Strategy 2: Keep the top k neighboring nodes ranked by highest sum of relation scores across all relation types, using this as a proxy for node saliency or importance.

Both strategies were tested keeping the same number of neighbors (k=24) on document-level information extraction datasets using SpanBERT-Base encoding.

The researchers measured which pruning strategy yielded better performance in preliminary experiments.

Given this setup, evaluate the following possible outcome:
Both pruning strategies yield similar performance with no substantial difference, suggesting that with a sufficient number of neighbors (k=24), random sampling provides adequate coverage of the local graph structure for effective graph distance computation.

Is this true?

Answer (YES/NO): NO